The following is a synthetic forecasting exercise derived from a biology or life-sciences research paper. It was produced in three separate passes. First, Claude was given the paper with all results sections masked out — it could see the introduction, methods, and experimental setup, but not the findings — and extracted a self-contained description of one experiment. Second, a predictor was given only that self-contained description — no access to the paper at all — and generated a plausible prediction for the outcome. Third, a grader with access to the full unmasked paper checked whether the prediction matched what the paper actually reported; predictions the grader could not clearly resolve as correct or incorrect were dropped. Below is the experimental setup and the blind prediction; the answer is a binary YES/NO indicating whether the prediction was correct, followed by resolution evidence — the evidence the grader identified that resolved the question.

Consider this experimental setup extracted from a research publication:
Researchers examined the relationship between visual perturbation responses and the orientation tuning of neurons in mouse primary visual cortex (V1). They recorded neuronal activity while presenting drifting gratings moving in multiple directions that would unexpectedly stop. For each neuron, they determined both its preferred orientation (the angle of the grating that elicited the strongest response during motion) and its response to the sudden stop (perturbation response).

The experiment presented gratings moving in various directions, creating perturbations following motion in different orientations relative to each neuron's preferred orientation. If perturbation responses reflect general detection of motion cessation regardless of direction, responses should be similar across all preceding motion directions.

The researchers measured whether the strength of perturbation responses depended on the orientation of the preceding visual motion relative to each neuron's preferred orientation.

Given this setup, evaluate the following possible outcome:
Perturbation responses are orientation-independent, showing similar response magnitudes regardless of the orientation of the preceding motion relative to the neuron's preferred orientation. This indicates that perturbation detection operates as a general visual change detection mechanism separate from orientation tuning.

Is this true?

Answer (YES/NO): NO